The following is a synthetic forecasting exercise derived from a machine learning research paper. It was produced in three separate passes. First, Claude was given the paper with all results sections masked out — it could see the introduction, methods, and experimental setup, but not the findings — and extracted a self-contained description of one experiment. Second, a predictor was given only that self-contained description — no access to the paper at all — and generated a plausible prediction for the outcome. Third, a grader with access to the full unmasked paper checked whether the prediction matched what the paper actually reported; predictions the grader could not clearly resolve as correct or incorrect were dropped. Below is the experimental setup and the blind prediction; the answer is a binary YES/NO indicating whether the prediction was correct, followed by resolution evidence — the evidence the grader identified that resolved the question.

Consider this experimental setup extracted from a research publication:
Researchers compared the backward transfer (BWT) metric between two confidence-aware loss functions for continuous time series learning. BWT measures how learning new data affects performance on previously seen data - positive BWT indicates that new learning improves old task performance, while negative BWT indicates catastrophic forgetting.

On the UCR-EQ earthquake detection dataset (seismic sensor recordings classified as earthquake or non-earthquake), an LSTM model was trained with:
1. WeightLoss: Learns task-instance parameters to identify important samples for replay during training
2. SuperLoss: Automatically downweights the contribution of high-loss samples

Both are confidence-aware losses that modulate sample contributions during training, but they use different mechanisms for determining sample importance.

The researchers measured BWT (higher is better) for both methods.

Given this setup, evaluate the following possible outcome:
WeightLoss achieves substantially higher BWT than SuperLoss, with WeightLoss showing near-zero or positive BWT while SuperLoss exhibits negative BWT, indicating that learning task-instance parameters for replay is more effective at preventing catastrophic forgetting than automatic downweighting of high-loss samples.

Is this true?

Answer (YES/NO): NO